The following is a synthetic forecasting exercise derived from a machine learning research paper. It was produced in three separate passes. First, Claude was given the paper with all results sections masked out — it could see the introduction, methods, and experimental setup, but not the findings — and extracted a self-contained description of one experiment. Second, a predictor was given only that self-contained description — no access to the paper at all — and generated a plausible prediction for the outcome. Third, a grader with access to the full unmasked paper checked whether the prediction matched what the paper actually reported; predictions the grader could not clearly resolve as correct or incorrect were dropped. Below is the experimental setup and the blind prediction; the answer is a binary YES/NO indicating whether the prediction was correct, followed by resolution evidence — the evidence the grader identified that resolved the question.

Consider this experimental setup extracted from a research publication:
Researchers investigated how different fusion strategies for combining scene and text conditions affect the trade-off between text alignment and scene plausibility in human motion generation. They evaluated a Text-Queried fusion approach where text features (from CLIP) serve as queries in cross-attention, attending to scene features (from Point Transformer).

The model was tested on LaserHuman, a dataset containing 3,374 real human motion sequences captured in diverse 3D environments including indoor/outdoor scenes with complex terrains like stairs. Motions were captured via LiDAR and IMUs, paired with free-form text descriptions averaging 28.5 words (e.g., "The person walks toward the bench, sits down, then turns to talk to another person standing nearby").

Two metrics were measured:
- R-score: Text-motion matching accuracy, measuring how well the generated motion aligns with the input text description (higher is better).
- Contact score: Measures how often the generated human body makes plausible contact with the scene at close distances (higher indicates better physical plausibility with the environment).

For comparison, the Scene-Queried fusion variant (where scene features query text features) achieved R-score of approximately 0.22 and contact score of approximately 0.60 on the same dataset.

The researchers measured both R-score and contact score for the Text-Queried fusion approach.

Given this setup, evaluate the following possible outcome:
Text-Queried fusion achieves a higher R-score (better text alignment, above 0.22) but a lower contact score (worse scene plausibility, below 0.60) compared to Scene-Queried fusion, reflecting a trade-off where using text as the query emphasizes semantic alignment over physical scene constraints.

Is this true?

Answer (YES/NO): YES